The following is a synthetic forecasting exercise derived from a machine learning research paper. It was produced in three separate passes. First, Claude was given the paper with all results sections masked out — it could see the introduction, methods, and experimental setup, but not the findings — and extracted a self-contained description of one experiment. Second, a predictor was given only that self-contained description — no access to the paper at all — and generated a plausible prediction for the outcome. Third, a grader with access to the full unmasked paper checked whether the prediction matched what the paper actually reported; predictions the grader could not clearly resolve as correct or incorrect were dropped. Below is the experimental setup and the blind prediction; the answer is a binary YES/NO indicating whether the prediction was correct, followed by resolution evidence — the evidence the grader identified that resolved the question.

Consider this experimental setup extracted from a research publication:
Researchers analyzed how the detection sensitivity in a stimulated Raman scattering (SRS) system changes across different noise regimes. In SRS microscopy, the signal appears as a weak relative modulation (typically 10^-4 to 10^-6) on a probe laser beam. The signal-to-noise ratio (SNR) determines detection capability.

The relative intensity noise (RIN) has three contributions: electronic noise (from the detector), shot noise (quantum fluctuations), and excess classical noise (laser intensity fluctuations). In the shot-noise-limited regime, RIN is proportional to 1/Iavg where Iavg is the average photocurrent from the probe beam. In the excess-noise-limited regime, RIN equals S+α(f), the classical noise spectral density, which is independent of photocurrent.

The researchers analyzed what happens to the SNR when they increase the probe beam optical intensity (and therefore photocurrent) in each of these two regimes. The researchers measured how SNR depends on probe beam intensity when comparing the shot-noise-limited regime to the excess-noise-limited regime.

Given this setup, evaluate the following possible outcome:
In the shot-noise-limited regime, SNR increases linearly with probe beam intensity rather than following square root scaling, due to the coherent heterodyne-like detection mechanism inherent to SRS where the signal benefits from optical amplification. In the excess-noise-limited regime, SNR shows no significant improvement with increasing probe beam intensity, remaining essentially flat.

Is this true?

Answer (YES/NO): YES